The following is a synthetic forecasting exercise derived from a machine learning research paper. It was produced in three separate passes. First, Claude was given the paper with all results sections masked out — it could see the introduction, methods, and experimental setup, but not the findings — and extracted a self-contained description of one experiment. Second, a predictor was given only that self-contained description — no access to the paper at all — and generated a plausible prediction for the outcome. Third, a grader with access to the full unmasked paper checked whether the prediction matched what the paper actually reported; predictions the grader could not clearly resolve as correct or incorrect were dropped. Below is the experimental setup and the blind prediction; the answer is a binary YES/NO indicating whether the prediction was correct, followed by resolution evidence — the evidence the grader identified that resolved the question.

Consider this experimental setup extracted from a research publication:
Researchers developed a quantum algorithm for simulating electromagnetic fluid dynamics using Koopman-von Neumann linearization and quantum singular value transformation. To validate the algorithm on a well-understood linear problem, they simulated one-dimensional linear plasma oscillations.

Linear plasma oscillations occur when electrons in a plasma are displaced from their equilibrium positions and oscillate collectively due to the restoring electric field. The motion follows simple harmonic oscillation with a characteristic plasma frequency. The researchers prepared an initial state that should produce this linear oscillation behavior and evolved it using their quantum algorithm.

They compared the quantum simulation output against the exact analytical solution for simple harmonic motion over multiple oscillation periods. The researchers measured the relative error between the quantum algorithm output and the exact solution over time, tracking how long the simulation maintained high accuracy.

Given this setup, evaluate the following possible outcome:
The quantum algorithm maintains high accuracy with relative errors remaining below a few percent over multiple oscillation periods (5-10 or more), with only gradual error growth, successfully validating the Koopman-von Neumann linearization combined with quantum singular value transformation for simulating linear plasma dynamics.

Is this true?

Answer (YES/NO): YES